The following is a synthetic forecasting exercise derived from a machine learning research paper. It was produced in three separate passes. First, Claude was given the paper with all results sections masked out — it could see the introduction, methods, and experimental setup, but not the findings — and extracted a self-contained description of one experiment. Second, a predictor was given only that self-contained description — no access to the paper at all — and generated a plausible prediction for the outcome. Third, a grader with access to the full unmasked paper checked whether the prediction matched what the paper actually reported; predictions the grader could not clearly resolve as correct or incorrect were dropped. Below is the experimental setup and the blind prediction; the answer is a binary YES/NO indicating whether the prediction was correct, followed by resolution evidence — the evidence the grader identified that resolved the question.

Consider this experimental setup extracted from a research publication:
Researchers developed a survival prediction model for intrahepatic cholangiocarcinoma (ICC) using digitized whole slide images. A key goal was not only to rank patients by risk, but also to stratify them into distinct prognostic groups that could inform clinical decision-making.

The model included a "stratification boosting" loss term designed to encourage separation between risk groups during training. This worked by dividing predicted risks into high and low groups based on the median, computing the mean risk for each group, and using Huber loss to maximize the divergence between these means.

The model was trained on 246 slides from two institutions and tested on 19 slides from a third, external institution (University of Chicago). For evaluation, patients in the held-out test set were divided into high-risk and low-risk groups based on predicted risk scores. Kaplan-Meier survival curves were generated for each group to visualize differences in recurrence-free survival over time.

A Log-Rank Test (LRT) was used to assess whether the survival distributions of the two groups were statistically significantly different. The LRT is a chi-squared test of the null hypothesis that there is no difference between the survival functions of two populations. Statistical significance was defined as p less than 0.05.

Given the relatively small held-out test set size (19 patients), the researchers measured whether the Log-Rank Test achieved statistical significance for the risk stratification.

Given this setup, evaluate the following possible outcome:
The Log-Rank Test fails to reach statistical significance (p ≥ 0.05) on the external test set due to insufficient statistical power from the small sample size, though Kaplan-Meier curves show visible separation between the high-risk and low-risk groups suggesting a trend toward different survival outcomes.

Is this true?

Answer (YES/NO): NO